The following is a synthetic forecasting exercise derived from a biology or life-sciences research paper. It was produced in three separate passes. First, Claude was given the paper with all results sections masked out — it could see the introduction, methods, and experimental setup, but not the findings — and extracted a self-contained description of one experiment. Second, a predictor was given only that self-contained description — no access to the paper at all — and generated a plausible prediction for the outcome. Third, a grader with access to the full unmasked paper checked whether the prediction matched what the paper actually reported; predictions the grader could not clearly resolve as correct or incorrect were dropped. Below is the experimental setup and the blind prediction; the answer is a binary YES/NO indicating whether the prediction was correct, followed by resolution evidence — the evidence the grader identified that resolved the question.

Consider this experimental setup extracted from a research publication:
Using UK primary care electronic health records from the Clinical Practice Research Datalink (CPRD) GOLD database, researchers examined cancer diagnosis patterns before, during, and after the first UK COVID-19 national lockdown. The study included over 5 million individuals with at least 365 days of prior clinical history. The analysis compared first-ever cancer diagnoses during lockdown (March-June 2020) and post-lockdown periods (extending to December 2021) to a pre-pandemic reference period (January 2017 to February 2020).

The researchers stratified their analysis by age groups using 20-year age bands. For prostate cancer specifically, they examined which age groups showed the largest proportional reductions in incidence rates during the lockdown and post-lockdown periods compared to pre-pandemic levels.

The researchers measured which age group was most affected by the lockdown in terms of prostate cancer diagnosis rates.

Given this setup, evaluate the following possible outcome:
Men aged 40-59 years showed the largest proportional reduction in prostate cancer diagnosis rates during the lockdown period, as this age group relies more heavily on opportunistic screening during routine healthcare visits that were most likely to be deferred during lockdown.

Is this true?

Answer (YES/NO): YES